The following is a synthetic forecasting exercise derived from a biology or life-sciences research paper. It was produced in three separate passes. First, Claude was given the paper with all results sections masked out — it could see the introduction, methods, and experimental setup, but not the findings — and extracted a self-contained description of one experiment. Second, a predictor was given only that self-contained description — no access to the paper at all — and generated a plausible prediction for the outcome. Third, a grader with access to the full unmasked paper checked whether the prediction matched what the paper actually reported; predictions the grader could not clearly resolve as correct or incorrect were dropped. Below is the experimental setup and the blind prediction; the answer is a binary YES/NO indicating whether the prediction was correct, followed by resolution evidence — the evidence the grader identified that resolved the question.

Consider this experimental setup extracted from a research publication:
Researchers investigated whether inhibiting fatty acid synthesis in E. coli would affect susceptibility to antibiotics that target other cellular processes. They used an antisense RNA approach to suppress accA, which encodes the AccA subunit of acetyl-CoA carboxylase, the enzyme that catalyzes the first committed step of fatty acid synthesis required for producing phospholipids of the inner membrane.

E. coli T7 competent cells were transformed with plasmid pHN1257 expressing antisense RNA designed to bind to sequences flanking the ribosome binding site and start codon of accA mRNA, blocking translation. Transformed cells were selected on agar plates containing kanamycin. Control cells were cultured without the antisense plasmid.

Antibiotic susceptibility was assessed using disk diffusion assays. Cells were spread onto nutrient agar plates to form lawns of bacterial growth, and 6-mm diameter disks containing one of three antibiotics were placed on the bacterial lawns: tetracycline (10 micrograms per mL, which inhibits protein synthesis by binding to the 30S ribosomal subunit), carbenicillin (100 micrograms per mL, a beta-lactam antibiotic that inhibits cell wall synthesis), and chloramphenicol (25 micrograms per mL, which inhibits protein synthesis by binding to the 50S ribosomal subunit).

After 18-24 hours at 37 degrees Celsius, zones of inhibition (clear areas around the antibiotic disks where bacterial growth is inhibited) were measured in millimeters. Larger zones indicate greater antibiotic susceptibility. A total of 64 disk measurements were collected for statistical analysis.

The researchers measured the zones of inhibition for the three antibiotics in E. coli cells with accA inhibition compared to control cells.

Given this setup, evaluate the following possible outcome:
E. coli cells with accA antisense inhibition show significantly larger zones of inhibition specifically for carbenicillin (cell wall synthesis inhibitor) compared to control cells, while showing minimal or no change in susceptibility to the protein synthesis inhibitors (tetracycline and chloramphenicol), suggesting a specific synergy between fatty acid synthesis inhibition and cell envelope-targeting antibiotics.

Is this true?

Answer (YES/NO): NO